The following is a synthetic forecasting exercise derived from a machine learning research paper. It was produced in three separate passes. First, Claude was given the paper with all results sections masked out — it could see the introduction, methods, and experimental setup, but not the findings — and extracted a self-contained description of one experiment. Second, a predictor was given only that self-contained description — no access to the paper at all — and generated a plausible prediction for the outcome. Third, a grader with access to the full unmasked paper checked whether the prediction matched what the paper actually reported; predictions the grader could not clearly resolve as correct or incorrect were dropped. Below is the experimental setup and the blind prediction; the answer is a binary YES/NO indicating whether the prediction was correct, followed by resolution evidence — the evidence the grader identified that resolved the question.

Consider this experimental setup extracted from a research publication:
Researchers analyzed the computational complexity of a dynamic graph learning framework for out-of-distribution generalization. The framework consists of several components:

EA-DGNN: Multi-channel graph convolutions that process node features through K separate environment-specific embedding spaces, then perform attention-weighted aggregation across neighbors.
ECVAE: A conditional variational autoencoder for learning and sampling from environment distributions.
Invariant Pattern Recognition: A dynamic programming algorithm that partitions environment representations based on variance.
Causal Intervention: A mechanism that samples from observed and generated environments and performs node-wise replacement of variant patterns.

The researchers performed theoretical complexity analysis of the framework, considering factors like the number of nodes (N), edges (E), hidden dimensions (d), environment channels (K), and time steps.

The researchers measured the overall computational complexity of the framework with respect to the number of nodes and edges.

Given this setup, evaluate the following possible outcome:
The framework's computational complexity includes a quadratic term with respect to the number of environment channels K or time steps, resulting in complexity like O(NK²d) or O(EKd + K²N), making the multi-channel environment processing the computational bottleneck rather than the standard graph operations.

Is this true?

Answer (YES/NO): NO